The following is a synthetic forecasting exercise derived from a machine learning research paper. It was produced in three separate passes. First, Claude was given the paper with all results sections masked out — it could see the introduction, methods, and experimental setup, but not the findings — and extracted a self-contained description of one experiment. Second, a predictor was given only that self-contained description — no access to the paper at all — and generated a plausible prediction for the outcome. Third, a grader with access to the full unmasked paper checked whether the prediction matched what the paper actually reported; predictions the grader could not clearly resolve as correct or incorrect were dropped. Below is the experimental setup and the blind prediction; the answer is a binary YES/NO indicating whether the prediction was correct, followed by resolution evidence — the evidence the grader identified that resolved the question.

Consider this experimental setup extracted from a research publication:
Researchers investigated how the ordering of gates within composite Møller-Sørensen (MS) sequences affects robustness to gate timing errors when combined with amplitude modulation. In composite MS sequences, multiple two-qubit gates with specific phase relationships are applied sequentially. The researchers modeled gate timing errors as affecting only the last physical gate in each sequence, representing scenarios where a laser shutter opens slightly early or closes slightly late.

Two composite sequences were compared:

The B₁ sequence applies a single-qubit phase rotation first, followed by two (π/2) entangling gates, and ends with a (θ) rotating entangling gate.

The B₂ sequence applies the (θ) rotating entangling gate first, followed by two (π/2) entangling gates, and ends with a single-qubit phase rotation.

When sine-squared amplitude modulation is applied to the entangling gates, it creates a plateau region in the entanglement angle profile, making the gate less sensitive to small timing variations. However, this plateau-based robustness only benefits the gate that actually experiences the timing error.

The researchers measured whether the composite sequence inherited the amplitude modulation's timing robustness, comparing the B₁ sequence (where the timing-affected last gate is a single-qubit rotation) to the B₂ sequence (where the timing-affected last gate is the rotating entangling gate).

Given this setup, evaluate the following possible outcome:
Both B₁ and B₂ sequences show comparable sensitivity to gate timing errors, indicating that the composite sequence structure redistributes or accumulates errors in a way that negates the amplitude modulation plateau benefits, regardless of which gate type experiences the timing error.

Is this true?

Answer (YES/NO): NO